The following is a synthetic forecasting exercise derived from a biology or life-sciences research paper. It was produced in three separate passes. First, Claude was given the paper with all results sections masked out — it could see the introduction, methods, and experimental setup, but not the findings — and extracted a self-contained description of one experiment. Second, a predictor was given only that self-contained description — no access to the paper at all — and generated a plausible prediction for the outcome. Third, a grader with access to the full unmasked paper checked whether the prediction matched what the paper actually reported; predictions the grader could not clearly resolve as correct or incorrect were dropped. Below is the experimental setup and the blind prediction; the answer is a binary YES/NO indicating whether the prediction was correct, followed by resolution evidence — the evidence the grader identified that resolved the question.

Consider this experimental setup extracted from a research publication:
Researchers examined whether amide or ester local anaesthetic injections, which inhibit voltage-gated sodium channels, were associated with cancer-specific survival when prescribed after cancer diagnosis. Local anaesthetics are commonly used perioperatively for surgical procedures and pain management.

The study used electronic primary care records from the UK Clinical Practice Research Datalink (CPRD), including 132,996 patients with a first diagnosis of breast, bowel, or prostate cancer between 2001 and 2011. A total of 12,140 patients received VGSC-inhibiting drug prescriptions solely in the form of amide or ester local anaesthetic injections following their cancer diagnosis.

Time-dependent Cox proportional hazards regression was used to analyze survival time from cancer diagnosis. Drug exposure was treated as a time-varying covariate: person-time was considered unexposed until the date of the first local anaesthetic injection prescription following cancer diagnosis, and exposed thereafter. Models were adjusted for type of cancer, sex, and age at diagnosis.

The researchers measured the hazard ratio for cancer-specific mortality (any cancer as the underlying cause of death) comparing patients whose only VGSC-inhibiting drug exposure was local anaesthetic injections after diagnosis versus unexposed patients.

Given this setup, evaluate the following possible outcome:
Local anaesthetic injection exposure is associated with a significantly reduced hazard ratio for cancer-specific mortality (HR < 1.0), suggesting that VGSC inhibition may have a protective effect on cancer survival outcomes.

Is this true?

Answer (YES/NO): NO